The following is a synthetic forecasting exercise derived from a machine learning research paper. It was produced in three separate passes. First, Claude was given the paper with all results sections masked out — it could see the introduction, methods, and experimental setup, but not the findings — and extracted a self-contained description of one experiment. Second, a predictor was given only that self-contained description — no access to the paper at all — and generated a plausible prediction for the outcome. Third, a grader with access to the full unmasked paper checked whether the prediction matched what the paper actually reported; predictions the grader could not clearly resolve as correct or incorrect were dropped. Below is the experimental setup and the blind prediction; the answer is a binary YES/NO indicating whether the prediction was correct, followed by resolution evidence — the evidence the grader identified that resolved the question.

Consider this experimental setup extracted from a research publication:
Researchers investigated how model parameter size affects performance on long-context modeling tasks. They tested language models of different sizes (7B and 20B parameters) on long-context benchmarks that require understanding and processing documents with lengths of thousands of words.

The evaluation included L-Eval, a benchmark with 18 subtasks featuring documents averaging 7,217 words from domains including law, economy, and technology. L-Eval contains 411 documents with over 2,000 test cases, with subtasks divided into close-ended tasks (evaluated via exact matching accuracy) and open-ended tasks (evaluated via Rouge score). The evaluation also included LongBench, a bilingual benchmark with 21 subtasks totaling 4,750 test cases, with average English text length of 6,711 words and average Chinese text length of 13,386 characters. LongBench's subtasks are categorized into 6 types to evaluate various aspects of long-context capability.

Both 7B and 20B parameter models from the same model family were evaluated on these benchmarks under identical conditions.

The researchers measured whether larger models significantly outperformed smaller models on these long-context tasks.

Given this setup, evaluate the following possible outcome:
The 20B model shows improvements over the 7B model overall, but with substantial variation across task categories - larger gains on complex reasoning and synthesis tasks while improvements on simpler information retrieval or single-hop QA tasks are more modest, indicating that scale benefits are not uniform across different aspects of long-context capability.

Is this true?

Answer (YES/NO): NO